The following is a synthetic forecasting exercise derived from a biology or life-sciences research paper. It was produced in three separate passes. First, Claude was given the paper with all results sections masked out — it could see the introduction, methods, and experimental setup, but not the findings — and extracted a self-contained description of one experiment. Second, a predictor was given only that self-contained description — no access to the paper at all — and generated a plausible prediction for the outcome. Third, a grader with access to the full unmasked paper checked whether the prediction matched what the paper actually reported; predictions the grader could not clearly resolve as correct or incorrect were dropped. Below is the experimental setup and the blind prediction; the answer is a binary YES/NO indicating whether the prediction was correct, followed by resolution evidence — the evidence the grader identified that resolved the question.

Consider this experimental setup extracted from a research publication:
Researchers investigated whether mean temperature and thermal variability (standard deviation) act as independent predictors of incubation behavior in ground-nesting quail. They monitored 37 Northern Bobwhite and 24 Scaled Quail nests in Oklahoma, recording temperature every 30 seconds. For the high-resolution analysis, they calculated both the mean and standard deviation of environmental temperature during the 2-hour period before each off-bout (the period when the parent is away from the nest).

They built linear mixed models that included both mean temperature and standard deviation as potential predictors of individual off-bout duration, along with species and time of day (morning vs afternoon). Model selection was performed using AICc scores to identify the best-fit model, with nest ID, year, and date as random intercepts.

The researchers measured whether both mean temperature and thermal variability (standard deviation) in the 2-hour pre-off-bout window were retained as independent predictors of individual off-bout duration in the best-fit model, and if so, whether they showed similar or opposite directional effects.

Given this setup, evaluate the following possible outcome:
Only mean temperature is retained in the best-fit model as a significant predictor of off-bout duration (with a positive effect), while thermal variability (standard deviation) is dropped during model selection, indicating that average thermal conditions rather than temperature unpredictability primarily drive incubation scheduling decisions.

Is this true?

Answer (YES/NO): NO